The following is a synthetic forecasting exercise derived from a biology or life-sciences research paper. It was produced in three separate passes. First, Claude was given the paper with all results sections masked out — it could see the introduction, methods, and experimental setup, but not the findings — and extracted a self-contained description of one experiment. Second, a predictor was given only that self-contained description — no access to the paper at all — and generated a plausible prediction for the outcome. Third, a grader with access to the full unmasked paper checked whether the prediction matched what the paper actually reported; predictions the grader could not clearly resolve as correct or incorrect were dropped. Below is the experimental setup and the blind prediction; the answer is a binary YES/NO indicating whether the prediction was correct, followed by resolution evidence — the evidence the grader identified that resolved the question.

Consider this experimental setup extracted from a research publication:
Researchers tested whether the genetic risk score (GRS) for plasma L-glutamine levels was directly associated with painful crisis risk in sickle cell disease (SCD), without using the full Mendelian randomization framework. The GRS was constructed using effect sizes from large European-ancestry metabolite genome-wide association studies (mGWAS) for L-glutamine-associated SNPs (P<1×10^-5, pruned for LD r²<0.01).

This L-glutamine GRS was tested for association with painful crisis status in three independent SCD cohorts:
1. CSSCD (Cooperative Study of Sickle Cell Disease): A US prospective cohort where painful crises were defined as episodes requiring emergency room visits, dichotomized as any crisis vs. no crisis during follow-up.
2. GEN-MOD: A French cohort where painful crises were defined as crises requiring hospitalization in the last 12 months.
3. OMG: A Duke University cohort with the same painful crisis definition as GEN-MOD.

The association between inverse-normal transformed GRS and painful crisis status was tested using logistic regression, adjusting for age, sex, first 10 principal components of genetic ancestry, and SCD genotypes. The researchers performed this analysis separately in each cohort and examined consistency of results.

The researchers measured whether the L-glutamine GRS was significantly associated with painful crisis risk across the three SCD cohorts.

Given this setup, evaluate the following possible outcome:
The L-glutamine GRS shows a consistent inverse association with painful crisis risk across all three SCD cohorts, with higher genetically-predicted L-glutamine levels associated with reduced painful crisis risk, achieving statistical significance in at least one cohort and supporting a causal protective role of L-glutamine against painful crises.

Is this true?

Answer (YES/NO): YES